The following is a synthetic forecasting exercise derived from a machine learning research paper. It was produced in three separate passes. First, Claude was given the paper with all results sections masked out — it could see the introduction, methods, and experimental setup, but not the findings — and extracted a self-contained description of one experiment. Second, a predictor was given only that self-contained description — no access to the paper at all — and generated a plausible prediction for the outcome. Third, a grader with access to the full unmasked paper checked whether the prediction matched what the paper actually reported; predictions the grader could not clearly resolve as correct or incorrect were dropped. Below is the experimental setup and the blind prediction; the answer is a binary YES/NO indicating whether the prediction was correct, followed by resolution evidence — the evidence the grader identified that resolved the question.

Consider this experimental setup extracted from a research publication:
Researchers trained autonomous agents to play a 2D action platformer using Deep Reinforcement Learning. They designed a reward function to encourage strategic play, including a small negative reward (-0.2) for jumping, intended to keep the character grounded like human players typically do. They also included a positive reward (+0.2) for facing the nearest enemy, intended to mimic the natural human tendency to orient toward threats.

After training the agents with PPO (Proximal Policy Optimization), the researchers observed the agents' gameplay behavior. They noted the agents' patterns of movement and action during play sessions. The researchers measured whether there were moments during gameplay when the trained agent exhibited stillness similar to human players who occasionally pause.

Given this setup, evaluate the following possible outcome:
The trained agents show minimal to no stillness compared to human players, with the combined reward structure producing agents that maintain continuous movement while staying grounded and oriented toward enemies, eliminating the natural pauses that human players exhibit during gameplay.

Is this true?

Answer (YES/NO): NO